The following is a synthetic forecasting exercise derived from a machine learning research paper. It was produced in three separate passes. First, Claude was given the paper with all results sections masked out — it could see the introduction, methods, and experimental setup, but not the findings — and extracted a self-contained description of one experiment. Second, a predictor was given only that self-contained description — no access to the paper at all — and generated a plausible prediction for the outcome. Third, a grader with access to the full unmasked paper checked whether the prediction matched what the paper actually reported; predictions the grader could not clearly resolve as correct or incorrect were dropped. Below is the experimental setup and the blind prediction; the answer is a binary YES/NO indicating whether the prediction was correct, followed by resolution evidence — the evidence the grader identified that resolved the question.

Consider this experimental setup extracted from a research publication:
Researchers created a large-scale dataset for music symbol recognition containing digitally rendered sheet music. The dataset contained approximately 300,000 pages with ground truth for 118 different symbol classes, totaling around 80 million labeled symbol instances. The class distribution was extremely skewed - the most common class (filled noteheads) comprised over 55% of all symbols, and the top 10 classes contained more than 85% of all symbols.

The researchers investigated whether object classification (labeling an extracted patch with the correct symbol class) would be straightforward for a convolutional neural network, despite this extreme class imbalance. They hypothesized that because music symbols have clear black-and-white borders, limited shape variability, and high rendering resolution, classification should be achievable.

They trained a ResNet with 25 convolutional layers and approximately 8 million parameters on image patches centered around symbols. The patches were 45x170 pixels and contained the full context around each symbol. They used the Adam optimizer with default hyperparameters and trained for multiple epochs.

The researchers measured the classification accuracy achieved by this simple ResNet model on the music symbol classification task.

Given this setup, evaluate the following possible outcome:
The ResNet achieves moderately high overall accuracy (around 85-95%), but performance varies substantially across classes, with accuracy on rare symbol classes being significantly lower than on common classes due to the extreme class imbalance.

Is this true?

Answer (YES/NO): NO